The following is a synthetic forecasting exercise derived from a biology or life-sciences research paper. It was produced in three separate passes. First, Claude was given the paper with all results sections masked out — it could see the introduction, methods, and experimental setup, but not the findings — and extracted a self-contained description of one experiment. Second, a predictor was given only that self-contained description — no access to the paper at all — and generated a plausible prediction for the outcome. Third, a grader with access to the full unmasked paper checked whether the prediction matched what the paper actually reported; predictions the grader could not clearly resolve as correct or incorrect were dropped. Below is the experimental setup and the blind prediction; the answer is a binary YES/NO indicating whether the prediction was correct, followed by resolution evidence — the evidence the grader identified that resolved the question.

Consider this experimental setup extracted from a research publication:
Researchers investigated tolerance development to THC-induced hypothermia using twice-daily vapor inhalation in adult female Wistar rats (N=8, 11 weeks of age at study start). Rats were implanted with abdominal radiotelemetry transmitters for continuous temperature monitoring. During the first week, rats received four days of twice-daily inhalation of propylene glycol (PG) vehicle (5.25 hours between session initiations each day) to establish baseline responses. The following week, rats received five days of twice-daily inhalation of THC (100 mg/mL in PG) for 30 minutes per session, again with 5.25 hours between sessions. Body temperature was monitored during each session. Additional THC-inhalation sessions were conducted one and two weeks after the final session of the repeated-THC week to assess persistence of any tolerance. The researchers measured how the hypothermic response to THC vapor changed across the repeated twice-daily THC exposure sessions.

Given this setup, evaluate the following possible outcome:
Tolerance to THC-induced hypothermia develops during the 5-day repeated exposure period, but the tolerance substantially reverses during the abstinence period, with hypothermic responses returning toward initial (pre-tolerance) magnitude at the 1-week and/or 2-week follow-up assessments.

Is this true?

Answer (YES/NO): NO